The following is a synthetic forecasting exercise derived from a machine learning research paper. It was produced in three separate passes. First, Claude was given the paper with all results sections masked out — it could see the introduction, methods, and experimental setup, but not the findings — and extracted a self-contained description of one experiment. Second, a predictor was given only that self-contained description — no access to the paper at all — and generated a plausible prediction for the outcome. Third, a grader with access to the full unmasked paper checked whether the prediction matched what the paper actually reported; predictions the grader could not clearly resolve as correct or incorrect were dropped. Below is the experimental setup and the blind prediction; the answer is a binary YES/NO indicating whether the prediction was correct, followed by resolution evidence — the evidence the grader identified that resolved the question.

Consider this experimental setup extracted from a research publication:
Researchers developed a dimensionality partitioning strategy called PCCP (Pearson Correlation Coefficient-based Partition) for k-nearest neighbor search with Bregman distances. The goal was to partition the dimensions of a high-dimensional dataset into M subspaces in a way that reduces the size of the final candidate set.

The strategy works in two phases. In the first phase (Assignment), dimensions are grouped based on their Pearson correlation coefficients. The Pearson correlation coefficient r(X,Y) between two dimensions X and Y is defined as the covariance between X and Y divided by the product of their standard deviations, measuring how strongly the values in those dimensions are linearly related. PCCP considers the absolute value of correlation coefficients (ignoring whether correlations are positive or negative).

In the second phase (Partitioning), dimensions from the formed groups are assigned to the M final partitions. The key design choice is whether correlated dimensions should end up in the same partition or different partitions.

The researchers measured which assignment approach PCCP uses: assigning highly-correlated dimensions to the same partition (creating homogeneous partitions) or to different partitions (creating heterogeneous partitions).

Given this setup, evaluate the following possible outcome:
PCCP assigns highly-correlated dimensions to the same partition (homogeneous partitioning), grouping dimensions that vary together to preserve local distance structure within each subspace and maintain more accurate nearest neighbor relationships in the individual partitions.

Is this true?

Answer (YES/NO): NO